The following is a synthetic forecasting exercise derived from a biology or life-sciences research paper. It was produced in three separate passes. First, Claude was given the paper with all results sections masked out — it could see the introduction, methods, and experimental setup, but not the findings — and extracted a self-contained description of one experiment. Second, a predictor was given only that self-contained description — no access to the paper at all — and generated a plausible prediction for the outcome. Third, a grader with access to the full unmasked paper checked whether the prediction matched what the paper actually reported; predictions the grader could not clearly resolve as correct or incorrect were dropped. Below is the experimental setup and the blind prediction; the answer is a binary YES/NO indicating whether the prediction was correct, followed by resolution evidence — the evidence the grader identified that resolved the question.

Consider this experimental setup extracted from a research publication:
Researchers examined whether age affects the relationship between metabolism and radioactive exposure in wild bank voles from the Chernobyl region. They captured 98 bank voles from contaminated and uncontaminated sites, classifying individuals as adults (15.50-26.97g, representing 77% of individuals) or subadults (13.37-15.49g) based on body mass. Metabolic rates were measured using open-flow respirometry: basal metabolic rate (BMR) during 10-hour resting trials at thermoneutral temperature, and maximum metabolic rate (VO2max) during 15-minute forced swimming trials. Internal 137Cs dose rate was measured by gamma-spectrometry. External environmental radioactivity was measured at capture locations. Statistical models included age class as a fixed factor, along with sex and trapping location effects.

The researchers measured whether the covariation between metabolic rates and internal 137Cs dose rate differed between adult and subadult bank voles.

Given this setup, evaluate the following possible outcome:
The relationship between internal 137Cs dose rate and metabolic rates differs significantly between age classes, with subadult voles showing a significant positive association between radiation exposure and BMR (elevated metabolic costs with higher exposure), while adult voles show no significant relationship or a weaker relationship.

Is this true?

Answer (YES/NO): NO